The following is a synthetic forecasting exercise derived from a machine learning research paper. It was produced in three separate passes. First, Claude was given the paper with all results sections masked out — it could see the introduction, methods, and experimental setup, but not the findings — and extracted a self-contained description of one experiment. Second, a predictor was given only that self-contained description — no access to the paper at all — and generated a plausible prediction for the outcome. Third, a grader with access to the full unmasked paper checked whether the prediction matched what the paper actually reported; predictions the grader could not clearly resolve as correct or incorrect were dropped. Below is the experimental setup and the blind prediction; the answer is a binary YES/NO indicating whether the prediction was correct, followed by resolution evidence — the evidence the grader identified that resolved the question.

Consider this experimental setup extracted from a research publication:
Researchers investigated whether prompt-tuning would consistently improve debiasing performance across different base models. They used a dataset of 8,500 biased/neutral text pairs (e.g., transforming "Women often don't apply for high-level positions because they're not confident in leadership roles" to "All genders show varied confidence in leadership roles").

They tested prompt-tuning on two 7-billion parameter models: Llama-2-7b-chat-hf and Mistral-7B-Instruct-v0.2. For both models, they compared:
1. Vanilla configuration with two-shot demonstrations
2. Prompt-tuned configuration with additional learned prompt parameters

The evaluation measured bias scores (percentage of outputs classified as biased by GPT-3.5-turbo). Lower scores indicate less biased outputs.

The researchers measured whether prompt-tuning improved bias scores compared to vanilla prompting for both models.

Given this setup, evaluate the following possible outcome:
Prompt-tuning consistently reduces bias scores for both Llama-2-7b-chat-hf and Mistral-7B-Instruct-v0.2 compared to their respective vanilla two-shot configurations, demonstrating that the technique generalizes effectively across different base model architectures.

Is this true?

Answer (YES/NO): NO